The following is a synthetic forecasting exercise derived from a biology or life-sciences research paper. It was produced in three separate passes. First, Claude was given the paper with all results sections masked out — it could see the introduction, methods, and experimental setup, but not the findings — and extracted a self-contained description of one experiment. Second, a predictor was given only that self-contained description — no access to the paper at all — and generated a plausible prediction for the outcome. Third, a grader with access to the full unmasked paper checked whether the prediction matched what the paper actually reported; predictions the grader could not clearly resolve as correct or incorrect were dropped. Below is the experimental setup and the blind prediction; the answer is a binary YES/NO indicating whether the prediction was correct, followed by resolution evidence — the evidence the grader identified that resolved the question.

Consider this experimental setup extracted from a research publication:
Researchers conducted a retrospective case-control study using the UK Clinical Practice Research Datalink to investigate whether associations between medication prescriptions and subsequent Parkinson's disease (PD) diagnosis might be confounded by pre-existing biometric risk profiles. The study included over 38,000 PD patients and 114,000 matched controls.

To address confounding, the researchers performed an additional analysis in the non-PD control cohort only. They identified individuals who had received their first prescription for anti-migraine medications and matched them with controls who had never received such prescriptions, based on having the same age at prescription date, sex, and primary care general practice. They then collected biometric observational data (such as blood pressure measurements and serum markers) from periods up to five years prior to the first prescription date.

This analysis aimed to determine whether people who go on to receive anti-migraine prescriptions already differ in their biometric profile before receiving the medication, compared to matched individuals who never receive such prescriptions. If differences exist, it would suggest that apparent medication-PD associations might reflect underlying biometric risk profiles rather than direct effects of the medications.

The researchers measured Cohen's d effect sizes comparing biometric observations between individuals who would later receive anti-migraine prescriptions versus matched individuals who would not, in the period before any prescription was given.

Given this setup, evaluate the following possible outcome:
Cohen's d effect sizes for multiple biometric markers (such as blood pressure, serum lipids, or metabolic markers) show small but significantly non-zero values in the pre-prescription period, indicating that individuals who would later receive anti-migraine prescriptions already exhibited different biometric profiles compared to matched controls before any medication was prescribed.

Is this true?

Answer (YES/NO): YES